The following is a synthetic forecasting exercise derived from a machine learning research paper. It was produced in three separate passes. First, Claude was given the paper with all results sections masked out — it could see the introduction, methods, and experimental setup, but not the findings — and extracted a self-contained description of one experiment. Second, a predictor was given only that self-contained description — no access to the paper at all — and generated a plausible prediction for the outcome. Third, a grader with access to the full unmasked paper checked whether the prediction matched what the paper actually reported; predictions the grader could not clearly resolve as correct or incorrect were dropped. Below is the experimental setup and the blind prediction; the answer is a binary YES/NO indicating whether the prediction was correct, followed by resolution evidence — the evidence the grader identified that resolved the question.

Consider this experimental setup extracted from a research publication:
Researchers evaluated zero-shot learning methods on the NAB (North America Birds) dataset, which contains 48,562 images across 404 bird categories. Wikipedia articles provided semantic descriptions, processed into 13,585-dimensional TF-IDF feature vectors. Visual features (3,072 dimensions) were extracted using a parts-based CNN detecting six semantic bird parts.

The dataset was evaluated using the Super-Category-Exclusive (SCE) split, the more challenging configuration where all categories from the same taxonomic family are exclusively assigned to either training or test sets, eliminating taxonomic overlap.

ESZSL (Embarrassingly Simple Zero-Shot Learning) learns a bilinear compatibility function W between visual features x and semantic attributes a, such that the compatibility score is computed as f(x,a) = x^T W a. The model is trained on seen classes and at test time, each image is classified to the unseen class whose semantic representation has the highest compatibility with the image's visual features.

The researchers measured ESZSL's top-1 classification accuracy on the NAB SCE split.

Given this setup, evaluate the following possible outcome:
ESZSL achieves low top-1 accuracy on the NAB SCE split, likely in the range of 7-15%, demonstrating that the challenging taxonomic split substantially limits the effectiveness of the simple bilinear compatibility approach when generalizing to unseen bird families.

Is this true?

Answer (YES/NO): NO